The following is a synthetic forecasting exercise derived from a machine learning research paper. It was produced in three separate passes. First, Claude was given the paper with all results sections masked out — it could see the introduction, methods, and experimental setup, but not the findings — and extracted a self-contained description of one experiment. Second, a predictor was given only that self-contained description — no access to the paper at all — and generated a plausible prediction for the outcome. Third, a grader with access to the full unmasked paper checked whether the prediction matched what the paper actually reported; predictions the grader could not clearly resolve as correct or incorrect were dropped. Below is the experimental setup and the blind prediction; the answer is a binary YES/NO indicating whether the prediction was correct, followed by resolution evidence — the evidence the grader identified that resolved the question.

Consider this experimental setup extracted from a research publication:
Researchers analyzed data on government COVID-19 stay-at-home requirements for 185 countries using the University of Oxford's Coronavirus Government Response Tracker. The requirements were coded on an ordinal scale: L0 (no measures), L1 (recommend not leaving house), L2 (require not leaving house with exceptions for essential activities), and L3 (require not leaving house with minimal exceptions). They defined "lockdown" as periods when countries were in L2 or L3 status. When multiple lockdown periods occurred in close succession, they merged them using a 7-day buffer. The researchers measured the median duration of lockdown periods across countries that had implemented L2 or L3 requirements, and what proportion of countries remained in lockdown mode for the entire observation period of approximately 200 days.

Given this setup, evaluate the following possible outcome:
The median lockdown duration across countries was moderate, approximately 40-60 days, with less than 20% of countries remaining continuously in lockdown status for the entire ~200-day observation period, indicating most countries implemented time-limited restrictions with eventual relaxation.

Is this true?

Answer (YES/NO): YES